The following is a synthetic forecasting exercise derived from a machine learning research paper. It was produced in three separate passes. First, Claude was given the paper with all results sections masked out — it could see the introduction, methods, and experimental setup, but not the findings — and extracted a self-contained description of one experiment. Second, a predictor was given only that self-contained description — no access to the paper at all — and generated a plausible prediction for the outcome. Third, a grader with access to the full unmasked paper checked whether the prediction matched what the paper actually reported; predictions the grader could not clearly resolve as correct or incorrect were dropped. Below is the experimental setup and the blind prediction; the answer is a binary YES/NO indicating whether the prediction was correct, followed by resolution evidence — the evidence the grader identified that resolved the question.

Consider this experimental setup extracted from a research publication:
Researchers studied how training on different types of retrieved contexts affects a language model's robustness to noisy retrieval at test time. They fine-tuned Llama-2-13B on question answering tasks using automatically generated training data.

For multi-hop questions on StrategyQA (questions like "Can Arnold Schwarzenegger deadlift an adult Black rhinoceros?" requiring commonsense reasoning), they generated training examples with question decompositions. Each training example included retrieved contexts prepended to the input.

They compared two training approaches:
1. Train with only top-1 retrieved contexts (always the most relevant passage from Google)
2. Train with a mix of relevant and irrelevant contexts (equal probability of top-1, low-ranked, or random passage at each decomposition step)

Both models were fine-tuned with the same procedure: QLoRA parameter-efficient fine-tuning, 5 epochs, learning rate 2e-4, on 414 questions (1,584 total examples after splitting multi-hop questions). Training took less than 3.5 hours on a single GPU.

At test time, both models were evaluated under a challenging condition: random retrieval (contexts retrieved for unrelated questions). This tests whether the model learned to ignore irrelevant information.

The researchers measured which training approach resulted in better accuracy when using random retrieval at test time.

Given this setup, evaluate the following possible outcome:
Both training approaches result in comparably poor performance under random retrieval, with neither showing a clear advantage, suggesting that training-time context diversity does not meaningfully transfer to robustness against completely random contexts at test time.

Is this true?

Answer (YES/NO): NO